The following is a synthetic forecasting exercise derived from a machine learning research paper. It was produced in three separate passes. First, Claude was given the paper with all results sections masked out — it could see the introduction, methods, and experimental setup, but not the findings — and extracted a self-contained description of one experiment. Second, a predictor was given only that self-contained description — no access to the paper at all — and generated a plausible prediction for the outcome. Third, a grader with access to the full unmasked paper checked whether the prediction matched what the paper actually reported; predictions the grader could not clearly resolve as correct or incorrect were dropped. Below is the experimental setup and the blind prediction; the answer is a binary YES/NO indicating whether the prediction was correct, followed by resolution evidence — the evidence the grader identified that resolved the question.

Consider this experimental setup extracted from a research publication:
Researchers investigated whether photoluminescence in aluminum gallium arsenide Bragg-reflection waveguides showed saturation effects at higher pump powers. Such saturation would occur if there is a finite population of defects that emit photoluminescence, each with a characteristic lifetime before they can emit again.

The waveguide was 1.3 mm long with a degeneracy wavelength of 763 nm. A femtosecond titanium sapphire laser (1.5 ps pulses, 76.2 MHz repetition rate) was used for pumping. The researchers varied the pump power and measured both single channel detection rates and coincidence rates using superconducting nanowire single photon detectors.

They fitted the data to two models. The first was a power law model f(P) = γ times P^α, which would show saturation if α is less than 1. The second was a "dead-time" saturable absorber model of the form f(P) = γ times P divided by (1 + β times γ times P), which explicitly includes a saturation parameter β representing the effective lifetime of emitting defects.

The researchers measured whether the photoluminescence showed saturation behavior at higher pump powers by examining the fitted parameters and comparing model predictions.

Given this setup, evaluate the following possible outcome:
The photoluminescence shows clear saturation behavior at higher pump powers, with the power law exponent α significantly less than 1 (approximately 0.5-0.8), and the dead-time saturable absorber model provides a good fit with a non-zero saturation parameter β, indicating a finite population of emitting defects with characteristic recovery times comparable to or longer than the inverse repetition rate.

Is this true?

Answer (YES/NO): YES